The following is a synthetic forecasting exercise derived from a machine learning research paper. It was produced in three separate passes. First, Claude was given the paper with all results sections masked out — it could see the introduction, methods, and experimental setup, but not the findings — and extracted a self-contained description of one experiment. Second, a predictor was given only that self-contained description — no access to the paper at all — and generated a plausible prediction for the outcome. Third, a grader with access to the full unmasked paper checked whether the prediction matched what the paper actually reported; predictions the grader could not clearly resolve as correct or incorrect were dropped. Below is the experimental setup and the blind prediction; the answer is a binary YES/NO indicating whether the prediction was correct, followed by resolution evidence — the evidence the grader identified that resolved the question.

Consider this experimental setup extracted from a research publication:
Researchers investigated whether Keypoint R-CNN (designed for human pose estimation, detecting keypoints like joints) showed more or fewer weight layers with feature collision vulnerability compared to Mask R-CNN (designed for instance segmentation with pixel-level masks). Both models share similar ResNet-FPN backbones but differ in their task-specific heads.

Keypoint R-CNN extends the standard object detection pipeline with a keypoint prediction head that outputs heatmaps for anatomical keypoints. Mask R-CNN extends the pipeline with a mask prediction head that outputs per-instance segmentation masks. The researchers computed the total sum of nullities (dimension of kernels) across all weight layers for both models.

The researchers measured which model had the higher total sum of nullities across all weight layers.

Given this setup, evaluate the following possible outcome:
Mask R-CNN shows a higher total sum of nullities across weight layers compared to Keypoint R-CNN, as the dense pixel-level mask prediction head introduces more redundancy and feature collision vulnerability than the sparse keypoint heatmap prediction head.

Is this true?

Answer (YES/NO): NO